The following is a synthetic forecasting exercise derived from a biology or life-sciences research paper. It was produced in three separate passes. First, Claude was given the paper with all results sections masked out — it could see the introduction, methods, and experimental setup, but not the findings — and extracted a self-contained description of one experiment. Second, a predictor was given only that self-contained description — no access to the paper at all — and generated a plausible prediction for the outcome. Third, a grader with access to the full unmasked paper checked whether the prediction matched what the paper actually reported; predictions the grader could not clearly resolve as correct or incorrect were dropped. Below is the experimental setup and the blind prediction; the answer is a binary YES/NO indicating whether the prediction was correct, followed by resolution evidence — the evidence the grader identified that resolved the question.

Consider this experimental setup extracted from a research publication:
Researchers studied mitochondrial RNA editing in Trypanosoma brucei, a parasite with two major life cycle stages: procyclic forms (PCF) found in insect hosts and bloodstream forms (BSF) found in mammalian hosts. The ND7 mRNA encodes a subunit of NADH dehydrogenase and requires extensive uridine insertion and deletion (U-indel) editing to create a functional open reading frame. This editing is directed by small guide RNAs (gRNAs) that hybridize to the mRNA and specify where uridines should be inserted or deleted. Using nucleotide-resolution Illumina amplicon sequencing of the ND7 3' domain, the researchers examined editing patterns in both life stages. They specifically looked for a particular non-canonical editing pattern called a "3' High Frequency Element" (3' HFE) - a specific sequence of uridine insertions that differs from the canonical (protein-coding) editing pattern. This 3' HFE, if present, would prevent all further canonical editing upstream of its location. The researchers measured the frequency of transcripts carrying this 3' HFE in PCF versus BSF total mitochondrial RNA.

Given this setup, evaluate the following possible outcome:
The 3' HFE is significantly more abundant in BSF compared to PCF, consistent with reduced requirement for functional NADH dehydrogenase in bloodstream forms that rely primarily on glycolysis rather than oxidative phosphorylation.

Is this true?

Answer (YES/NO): NO